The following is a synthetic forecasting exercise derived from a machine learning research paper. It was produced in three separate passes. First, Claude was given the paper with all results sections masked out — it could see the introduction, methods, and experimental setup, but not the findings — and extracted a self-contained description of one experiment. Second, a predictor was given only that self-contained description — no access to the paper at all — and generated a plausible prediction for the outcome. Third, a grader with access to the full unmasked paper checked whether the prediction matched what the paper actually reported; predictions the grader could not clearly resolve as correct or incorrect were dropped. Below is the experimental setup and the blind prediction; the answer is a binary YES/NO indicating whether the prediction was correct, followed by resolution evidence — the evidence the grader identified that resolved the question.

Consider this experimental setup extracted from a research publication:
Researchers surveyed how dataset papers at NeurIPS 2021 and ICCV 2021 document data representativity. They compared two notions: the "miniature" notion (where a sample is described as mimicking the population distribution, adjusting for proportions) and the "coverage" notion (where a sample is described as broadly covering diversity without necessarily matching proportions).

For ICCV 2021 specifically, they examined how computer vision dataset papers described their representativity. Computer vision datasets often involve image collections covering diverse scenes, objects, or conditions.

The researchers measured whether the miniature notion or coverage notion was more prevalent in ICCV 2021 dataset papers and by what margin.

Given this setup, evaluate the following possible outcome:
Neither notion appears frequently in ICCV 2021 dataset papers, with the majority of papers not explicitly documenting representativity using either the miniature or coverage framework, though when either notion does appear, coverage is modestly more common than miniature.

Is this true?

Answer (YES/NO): NO